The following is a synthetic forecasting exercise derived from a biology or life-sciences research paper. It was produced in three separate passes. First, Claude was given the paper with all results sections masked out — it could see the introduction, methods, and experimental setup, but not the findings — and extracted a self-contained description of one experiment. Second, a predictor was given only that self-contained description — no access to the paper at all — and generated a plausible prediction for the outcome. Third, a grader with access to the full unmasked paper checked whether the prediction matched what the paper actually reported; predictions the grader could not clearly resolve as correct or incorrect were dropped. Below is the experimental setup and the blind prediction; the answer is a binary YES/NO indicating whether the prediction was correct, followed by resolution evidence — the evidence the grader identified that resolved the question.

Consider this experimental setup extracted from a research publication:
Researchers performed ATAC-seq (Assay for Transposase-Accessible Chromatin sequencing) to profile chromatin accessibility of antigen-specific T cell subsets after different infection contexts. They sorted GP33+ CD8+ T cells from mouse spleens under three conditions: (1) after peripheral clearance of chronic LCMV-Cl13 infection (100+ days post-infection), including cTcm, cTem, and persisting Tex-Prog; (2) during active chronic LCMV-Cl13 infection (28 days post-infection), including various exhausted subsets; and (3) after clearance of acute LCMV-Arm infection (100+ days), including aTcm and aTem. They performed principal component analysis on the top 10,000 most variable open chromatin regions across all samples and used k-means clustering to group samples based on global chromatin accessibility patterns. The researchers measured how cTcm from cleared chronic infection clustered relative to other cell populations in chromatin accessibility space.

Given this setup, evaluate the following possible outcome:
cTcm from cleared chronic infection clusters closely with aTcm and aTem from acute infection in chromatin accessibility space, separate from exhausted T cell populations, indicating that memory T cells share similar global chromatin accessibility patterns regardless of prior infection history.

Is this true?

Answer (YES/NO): NO